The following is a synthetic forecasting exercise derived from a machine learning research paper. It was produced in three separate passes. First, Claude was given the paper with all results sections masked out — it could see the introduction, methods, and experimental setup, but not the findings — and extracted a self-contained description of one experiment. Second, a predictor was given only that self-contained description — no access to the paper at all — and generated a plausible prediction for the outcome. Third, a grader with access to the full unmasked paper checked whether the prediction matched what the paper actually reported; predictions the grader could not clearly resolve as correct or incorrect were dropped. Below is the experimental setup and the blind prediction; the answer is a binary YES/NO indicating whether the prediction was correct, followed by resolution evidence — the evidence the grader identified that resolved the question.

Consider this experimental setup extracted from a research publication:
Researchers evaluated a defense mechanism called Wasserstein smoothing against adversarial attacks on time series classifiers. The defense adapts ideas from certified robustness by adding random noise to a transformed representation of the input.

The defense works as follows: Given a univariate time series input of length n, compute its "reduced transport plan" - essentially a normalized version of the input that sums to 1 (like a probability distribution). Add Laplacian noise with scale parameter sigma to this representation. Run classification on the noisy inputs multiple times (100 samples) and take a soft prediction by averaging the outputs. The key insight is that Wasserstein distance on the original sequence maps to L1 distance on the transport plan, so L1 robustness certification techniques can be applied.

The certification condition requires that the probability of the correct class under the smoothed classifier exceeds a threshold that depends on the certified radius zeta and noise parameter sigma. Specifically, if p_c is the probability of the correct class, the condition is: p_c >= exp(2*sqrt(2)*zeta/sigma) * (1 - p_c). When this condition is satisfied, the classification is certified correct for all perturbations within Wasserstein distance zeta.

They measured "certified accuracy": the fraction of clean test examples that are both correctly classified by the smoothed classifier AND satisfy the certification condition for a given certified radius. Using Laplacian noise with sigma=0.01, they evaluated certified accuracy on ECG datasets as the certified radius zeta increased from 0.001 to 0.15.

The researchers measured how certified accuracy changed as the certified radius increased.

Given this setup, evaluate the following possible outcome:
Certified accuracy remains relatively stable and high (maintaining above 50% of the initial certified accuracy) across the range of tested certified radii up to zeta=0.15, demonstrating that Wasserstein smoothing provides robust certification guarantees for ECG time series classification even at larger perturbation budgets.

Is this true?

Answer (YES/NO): NO